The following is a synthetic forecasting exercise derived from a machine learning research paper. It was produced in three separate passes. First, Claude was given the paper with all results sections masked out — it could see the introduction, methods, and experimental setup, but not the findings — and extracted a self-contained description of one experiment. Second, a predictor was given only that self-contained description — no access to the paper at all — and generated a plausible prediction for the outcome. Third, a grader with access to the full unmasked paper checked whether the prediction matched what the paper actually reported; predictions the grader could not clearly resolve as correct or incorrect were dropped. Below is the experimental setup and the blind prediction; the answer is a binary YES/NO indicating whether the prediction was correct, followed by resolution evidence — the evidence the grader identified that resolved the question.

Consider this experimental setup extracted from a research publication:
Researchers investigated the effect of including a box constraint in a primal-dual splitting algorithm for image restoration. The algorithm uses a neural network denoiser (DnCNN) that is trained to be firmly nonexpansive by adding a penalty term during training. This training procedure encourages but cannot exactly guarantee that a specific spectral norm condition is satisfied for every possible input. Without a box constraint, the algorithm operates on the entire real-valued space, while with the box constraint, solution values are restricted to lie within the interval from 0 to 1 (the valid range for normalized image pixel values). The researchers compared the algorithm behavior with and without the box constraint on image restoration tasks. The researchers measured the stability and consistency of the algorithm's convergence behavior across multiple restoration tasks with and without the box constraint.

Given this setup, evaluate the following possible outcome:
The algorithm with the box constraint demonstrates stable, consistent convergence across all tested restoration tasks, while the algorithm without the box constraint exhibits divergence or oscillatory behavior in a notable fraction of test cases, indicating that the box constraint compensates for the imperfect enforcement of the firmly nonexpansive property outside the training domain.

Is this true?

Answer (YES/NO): YES